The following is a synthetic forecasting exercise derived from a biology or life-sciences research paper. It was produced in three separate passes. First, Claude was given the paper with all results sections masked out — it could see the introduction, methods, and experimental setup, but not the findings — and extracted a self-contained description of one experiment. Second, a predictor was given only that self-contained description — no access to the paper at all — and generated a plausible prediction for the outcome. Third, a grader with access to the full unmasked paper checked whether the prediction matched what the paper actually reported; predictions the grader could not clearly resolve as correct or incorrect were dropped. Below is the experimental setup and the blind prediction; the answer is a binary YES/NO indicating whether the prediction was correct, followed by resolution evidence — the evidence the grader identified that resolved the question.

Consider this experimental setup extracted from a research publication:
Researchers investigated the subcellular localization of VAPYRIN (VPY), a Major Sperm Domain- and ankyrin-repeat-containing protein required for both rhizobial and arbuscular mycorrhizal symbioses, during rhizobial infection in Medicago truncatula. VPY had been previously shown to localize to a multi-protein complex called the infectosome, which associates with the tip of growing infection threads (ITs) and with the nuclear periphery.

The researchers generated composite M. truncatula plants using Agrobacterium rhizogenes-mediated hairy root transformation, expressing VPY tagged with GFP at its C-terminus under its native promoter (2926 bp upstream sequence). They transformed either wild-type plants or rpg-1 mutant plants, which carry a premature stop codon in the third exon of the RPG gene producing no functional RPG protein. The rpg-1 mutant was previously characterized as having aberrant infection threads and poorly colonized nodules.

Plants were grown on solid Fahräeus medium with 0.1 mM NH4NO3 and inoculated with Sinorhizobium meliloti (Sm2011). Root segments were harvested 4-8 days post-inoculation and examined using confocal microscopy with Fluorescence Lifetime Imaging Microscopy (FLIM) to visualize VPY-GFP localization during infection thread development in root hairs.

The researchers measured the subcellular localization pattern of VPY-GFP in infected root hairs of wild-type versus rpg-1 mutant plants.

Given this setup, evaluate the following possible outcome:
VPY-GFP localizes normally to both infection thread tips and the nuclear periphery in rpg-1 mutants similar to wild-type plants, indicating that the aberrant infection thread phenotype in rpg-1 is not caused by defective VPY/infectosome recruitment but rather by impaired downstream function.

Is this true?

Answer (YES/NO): NO